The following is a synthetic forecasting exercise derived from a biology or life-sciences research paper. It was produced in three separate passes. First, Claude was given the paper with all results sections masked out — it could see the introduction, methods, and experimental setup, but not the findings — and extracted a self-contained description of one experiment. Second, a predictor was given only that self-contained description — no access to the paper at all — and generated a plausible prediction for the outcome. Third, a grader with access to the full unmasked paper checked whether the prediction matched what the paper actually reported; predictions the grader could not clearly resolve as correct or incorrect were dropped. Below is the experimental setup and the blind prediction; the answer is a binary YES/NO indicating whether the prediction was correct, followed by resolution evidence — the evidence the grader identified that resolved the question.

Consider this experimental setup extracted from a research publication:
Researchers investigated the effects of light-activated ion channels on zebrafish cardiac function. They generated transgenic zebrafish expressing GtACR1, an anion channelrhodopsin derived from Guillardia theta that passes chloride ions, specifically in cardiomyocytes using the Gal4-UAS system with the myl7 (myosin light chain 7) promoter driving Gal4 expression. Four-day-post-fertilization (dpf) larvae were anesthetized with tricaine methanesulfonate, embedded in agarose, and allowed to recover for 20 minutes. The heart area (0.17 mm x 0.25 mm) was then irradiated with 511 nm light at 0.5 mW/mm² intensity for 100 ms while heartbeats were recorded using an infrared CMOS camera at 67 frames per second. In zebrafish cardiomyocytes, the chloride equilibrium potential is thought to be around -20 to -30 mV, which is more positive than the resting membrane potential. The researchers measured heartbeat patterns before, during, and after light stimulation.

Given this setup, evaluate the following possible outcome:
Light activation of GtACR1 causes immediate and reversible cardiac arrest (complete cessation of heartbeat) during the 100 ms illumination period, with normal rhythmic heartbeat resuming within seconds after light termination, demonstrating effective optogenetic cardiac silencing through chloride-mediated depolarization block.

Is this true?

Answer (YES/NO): NO